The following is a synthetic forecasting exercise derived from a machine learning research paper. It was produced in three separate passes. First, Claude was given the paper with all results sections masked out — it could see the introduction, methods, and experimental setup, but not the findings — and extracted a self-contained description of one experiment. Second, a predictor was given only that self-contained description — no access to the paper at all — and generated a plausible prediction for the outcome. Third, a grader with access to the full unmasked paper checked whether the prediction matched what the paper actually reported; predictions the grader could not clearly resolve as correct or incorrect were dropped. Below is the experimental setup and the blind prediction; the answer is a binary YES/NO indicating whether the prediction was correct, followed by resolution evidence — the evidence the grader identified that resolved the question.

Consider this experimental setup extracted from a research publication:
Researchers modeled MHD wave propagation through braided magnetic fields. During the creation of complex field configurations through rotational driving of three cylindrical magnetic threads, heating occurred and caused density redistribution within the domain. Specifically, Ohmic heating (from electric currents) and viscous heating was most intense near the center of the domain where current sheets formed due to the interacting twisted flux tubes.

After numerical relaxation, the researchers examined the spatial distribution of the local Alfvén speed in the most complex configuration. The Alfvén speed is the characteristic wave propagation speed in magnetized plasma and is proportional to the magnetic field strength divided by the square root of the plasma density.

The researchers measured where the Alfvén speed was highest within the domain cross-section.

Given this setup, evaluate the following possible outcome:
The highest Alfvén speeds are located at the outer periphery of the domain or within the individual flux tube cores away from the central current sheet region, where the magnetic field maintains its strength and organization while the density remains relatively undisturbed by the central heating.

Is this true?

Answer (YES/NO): NO